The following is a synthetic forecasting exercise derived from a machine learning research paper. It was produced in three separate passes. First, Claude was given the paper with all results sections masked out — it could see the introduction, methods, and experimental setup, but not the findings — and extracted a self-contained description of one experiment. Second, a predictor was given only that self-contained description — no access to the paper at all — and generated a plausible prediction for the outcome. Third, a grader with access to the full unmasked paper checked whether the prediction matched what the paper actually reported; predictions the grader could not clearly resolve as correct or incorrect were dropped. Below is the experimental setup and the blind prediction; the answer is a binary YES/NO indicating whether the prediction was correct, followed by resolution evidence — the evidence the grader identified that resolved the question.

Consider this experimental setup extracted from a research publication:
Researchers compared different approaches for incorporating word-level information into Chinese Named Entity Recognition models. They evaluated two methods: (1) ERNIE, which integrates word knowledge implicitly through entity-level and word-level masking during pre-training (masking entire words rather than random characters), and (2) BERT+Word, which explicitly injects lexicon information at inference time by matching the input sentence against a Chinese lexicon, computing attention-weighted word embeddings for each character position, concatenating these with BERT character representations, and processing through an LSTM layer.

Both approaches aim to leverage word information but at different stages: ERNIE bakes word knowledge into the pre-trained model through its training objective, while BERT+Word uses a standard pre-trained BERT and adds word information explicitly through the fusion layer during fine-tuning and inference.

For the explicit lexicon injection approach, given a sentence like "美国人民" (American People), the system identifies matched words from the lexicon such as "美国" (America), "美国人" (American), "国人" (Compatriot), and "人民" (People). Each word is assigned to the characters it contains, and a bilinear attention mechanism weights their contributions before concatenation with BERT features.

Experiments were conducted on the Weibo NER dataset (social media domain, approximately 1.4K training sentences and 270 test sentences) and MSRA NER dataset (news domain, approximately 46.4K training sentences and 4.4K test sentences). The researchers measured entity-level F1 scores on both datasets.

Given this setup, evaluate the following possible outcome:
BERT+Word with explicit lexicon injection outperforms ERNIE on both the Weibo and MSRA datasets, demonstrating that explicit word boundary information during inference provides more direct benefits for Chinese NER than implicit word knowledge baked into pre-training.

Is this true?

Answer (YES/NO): YES